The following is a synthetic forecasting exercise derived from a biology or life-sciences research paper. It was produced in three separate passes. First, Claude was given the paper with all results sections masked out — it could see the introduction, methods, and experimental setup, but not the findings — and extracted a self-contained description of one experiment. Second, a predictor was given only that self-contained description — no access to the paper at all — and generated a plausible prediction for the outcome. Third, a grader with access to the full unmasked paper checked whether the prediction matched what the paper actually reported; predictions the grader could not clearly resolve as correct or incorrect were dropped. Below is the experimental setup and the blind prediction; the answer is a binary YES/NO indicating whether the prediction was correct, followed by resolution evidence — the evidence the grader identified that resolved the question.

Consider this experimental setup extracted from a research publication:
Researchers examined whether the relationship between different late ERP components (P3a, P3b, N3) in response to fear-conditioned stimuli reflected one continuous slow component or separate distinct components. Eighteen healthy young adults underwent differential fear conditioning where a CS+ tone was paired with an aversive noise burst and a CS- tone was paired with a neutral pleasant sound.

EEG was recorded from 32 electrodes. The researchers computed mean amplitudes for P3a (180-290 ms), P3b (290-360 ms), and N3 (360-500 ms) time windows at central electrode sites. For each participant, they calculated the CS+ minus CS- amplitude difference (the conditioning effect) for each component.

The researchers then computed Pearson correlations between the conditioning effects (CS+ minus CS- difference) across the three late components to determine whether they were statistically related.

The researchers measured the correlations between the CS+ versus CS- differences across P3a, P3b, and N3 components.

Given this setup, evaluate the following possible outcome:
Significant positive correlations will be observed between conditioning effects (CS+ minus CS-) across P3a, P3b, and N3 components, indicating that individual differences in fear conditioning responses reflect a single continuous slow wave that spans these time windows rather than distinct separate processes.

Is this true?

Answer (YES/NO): YES